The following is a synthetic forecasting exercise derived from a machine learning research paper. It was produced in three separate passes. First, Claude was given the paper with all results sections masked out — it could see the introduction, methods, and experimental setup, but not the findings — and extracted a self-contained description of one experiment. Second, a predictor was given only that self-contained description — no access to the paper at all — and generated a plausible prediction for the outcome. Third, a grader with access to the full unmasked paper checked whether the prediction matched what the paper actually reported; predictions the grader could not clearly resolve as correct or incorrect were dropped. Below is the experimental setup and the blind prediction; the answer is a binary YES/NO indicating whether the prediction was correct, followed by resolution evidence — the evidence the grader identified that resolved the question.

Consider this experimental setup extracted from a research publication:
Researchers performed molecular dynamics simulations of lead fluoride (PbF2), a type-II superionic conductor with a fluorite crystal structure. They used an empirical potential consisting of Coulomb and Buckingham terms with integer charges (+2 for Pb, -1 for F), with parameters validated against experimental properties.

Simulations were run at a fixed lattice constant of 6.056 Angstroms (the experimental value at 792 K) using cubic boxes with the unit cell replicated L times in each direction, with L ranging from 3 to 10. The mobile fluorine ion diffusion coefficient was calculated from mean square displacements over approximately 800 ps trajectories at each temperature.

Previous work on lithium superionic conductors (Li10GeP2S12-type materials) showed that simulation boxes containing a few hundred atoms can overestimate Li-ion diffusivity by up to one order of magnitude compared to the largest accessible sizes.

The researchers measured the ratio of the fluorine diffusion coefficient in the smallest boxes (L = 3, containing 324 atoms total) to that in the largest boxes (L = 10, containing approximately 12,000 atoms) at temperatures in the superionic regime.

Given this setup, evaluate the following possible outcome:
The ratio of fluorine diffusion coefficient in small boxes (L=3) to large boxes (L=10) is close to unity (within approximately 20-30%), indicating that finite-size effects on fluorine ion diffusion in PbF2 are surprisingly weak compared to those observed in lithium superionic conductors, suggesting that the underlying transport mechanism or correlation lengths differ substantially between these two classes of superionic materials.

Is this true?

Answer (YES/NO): NO